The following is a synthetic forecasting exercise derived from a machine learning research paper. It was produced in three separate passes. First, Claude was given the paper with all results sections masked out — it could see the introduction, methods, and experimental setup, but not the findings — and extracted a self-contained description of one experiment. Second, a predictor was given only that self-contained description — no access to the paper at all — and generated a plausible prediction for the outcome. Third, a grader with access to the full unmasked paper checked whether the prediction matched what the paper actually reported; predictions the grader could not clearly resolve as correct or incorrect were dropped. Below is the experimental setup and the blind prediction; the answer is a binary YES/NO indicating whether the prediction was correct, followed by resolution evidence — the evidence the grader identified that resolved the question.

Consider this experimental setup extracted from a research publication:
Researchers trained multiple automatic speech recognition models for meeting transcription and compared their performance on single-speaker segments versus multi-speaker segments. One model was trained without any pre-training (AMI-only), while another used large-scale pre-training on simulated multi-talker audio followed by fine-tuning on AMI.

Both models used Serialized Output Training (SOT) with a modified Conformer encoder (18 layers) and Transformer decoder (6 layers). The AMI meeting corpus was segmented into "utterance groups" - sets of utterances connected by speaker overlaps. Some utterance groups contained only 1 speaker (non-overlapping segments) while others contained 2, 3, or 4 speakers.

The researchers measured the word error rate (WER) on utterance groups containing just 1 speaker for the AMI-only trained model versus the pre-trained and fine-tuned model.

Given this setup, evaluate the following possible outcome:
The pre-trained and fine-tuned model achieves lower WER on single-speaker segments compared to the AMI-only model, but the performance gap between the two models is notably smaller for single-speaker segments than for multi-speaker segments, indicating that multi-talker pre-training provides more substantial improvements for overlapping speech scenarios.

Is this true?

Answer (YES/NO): YES